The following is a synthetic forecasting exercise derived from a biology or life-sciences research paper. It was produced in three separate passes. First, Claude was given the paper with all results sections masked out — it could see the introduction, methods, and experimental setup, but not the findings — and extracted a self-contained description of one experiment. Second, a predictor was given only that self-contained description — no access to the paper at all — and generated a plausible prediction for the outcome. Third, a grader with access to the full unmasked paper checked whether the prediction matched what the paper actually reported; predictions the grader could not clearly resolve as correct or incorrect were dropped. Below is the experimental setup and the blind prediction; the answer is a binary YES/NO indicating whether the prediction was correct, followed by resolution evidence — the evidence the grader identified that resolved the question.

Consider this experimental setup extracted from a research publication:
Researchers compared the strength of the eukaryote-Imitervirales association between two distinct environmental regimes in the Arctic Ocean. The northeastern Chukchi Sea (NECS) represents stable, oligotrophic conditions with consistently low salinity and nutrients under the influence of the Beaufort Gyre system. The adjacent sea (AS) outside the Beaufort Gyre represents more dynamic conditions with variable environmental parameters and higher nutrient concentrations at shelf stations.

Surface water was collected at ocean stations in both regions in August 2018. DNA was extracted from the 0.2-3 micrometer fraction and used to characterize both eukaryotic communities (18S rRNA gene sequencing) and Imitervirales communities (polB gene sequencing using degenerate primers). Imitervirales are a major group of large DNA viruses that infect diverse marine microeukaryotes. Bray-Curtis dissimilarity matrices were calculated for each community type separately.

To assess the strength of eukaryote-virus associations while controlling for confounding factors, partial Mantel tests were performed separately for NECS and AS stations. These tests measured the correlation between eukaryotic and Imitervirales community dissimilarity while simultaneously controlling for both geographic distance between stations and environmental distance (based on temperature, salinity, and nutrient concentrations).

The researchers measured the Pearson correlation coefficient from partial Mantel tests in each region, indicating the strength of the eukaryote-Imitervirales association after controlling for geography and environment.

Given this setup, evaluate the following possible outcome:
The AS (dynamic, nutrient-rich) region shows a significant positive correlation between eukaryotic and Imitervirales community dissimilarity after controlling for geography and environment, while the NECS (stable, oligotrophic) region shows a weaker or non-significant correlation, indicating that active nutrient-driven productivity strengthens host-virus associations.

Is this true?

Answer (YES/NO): NO